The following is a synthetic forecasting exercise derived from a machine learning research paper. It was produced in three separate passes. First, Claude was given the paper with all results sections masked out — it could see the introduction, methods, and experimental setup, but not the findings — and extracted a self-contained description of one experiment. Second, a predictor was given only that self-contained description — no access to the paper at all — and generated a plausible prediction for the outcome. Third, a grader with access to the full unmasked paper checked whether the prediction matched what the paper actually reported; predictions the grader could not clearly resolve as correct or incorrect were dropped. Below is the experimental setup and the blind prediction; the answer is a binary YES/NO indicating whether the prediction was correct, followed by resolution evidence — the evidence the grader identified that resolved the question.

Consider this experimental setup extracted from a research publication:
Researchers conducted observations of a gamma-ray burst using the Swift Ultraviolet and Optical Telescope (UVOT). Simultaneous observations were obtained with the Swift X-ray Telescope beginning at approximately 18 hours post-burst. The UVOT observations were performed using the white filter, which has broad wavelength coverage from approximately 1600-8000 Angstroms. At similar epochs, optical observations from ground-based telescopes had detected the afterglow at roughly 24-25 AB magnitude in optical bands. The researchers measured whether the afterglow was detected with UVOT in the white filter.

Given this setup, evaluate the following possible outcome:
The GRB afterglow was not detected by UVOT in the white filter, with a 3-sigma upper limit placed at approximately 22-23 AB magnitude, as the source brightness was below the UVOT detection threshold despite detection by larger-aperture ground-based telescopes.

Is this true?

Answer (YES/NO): NO